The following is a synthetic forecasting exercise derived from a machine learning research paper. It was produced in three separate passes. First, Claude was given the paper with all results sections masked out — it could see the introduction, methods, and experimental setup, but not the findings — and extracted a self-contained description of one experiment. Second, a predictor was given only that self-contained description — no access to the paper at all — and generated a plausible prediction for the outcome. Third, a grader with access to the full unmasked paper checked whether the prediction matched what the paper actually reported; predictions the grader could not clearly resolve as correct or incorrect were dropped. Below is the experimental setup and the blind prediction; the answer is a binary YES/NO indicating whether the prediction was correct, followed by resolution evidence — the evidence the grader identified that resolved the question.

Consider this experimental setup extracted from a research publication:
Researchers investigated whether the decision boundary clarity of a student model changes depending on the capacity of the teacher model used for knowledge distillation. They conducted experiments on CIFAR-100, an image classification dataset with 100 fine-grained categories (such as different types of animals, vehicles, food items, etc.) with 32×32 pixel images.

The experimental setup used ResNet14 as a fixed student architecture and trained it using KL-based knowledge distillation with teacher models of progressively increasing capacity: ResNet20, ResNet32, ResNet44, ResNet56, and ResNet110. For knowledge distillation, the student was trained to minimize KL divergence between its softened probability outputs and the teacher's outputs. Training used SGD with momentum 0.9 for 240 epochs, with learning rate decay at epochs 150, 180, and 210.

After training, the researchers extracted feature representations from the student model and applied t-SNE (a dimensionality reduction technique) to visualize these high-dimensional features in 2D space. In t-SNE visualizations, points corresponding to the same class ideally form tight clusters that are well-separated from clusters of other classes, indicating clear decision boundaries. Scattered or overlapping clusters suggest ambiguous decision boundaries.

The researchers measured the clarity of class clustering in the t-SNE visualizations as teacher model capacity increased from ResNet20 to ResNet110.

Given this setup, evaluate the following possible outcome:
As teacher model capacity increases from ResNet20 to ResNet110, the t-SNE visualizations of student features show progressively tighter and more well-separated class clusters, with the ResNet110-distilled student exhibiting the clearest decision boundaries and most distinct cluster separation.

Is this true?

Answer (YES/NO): NO